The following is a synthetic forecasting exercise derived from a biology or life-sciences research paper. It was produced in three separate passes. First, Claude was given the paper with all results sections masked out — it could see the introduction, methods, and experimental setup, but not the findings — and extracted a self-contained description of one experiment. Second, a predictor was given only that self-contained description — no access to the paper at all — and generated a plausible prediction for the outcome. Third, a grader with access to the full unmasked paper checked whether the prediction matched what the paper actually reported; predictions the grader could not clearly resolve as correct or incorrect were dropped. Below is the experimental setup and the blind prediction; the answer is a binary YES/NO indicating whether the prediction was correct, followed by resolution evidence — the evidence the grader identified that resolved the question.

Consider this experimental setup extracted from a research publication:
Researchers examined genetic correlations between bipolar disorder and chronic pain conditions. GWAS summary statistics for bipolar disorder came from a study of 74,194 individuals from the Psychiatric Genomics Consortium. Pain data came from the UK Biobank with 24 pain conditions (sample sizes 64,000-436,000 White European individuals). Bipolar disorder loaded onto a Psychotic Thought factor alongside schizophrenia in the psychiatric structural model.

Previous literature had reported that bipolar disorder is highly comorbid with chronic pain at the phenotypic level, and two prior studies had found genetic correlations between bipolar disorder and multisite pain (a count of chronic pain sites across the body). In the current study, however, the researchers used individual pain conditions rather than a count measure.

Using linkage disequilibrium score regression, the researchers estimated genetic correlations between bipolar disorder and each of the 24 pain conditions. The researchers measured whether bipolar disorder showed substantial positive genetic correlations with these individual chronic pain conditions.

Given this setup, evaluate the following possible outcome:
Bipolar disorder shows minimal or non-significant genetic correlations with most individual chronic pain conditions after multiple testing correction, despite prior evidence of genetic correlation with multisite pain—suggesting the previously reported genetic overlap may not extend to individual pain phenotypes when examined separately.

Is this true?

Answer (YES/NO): YES